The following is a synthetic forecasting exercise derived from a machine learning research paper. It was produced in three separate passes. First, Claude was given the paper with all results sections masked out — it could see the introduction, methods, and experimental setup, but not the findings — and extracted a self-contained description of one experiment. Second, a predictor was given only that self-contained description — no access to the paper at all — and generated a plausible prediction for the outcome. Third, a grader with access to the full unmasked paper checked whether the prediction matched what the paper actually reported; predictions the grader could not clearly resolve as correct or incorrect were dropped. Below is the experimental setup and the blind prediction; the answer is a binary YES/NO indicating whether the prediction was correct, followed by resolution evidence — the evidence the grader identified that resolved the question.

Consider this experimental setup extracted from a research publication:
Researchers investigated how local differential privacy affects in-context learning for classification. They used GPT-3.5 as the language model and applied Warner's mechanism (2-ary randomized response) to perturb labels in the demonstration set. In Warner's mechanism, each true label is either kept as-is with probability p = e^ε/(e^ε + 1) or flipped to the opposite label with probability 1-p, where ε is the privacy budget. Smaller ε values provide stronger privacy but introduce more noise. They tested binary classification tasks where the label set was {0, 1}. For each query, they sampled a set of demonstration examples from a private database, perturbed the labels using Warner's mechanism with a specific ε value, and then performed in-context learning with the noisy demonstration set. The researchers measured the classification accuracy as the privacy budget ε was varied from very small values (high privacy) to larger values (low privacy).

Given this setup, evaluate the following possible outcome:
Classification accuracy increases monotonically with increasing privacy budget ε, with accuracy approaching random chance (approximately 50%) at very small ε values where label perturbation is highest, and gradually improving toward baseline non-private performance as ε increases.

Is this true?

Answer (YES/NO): NO